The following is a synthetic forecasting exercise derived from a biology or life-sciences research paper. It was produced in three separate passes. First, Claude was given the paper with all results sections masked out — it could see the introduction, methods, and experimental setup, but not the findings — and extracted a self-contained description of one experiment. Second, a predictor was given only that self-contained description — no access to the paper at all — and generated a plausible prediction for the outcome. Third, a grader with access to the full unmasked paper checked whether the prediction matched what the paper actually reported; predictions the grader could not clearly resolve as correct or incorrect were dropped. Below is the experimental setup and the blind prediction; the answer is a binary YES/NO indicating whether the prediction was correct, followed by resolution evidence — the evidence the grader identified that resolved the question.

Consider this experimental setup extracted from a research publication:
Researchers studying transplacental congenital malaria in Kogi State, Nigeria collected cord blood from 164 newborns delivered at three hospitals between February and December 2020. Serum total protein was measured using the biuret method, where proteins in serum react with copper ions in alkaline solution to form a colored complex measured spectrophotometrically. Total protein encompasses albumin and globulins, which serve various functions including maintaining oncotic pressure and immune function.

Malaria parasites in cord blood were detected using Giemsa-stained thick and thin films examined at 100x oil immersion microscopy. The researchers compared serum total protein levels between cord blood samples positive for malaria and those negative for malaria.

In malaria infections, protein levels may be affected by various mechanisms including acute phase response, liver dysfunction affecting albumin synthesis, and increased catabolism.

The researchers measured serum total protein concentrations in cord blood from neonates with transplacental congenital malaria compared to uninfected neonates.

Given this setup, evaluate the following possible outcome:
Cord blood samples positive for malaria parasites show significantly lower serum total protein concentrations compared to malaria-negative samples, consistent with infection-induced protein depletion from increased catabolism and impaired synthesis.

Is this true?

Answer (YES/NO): NO